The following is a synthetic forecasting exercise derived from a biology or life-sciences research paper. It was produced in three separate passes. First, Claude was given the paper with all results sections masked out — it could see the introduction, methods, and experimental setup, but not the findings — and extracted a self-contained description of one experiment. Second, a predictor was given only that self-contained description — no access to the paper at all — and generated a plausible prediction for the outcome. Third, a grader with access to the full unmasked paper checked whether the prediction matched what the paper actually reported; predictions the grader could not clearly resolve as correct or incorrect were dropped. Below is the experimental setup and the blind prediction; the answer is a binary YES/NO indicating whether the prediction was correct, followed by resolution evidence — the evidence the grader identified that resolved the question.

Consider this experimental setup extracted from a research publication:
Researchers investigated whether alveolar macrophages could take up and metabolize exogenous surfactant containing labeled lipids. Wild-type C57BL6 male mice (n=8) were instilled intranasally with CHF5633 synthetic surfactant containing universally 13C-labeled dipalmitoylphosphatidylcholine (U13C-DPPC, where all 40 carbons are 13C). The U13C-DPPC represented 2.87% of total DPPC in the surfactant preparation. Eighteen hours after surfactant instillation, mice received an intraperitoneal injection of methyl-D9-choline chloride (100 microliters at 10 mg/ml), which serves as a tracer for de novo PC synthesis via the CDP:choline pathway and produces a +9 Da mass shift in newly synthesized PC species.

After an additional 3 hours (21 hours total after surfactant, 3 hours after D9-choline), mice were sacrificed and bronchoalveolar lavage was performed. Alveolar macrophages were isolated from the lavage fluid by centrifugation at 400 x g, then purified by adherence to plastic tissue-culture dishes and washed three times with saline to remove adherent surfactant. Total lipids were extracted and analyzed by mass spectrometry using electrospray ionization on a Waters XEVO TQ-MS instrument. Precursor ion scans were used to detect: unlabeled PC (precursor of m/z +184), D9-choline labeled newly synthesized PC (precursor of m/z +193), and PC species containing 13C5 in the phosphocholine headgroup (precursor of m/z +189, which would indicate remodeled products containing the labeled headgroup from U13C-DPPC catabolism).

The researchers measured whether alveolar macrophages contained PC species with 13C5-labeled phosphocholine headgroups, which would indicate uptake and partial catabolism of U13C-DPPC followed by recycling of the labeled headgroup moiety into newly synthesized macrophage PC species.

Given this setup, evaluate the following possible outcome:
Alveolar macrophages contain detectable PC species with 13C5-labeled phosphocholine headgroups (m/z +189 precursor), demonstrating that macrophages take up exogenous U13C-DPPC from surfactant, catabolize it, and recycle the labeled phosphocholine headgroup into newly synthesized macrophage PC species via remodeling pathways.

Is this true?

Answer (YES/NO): NO